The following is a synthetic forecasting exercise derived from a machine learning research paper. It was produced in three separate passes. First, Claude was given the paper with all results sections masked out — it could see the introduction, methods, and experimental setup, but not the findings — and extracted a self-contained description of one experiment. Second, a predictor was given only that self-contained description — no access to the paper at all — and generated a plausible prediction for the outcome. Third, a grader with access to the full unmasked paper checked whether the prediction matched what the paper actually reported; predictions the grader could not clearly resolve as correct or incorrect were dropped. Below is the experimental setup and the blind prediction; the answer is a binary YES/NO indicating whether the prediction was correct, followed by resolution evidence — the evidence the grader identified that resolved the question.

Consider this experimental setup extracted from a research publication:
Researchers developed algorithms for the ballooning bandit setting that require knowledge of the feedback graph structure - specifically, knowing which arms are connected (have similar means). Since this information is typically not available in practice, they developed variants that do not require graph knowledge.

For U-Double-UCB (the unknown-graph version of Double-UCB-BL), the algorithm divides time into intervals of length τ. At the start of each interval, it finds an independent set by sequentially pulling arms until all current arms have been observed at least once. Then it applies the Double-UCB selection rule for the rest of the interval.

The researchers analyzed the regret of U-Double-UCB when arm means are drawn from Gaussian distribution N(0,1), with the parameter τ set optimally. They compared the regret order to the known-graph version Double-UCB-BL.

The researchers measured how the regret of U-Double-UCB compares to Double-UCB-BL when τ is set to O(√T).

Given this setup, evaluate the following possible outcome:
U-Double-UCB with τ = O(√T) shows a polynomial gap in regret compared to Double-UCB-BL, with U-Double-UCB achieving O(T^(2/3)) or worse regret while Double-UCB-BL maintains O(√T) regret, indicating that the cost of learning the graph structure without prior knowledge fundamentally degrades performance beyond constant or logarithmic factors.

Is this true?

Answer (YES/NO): NO